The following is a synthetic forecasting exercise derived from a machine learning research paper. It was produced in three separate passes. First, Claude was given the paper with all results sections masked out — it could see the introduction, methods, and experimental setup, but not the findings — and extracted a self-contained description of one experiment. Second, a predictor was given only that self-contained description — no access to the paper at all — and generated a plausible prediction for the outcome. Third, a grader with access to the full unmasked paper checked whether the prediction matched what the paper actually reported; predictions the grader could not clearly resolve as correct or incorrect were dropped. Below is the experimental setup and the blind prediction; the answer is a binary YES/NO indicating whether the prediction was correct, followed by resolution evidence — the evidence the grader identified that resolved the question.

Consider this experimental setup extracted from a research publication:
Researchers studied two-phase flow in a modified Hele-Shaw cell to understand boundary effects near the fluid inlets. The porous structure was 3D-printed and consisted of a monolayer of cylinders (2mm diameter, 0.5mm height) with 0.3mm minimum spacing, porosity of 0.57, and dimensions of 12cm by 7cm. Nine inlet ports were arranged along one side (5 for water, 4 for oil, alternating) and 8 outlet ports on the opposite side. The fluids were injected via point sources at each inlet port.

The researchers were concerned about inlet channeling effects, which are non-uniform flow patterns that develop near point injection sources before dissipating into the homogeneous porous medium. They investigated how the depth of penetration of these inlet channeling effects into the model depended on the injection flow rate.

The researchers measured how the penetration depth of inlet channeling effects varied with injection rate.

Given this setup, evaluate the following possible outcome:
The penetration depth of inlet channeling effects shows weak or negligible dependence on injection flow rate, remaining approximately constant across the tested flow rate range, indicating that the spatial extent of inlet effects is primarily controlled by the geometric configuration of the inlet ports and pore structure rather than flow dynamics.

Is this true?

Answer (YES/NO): NO